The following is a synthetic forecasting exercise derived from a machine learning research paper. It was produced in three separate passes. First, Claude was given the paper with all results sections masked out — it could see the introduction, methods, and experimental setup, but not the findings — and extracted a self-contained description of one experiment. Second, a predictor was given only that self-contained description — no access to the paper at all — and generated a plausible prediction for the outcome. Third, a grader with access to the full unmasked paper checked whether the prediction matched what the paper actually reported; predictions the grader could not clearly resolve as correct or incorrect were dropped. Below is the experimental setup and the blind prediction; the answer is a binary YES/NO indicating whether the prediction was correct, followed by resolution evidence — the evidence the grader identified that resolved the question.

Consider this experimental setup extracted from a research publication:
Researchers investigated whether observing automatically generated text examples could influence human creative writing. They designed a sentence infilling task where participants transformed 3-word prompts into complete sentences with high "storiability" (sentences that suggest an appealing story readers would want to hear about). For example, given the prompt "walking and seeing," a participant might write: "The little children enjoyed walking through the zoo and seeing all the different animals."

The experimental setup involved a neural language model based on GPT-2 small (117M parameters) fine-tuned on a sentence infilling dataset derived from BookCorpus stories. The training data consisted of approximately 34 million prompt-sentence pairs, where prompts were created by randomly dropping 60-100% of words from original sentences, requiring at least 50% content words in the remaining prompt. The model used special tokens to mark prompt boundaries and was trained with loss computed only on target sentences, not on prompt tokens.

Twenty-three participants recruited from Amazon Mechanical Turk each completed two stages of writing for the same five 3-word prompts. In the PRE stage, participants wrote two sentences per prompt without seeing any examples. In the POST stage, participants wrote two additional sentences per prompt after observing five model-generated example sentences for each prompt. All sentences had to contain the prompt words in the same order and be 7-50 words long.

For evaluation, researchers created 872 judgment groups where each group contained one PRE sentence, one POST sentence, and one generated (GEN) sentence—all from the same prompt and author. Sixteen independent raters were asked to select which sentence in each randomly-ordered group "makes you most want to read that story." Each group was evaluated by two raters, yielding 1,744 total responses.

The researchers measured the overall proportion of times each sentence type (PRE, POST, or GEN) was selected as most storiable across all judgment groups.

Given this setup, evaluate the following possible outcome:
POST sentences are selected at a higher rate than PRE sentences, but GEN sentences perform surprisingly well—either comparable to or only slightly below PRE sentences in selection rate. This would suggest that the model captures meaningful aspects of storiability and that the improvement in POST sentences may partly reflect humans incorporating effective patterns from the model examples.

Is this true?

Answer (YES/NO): NO